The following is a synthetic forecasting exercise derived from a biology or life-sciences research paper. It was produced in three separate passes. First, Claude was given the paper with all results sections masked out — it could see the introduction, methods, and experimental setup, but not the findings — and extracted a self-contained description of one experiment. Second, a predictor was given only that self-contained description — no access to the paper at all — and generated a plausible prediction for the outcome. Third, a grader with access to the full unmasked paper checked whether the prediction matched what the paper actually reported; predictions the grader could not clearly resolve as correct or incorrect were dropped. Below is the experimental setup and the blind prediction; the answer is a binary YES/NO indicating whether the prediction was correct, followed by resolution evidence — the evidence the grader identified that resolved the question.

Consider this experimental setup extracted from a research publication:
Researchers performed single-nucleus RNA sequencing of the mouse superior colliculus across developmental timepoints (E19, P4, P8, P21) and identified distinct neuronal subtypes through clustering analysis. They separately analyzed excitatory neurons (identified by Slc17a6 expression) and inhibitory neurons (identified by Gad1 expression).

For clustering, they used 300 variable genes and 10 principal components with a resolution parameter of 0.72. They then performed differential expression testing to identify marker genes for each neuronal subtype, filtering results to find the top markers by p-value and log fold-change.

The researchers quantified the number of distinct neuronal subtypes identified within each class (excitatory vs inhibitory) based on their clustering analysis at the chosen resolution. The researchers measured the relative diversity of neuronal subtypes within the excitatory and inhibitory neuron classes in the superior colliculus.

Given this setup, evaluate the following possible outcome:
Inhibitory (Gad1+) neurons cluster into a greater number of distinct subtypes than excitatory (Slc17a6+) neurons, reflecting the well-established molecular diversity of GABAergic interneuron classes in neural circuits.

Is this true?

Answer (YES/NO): NO